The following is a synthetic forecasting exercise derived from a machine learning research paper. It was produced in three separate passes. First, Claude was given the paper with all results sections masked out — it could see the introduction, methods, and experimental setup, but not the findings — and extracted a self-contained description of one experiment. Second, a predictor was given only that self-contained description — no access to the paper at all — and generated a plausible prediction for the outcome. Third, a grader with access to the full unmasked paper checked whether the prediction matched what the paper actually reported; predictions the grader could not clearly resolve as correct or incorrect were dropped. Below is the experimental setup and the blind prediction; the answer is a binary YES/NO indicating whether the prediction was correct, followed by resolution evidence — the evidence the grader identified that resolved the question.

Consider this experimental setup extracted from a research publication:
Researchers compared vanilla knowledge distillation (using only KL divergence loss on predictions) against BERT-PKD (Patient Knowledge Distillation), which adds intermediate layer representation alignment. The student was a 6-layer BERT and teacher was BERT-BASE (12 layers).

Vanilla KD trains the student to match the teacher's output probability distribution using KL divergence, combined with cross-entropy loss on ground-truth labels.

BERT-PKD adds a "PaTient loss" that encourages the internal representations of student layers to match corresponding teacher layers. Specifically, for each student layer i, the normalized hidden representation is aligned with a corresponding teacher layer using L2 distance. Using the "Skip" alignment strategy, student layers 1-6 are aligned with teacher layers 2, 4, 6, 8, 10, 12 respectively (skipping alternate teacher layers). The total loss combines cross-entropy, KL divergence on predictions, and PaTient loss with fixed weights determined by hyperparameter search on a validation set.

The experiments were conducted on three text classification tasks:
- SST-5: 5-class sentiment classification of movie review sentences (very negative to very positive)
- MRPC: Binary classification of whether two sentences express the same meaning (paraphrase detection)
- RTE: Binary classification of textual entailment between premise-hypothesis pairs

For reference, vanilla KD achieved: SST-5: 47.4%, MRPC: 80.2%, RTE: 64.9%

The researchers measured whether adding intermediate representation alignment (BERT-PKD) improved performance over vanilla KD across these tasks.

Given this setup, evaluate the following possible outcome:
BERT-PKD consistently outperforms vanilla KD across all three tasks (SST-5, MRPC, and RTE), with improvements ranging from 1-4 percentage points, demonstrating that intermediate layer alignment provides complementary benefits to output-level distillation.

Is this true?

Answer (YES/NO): NO